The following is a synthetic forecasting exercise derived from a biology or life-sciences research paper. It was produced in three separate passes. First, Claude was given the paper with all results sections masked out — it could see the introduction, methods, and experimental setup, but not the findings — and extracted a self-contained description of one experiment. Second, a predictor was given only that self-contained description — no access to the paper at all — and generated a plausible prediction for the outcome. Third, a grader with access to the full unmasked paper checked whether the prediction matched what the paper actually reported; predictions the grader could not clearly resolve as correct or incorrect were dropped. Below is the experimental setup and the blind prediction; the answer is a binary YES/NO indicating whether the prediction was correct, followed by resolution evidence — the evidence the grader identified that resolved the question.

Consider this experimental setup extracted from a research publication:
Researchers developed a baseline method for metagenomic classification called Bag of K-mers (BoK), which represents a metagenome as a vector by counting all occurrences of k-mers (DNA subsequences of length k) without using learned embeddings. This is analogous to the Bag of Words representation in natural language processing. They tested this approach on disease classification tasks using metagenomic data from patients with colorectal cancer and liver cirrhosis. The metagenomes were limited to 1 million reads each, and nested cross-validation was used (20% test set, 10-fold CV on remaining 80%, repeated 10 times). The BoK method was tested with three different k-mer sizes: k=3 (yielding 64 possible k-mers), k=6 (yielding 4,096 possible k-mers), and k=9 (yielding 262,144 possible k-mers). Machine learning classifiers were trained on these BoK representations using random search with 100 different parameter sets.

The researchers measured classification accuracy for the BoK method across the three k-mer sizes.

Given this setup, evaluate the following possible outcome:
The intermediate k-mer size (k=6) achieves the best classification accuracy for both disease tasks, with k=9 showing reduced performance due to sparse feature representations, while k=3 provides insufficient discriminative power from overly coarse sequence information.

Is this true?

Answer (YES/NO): NO